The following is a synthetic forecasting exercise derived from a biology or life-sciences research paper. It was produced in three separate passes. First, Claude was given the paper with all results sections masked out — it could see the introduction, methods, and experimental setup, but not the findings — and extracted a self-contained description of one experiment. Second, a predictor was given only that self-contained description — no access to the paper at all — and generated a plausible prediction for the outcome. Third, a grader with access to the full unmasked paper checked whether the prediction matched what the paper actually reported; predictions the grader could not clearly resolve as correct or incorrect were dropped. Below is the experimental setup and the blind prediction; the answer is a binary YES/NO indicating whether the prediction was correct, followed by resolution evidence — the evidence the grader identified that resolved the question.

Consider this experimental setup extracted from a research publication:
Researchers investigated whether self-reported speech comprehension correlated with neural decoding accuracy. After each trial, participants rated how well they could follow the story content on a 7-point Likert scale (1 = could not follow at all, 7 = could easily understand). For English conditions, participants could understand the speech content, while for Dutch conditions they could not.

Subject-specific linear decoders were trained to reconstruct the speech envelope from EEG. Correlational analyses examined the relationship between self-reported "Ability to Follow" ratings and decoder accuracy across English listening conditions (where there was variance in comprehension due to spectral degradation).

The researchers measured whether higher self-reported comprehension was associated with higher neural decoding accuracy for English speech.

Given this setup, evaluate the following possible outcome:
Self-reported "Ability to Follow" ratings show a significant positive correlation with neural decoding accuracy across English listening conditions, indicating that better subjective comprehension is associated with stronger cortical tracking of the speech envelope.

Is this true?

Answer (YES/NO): NO